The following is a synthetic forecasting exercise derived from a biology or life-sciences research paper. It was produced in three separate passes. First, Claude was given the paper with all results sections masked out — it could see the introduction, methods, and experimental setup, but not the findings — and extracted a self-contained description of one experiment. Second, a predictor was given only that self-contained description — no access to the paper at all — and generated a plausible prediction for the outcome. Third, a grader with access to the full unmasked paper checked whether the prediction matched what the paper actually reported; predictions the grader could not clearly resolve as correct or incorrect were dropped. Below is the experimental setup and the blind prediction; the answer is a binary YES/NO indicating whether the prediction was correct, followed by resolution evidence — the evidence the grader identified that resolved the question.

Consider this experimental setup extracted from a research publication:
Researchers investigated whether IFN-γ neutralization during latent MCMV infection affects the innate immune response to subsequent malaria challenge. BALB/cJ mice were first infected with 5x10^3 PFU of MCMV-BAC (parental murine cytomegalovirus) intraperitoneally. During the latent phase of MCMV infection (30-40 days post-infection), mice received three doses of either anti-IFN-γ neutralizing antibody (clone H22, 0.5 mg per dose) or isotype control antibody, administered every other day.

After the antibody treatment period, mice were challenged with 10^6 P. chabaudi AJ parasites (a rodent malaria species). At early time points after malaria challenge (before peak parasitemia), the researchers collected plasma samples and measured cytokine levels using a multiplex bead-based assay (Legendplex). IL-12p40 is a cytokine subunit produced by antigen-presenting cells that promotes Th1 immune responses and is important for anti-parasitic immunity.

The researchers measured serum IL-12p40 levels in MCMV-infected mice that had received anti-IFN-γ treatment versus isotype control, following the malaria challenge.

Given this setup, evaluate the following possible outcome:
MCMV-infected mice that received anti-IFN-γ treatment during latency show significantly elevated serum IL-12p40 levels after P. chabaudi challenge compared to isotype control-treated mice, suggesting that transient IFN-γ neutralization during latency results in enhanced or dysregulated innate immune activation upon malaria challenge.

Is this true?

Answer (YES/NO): NO